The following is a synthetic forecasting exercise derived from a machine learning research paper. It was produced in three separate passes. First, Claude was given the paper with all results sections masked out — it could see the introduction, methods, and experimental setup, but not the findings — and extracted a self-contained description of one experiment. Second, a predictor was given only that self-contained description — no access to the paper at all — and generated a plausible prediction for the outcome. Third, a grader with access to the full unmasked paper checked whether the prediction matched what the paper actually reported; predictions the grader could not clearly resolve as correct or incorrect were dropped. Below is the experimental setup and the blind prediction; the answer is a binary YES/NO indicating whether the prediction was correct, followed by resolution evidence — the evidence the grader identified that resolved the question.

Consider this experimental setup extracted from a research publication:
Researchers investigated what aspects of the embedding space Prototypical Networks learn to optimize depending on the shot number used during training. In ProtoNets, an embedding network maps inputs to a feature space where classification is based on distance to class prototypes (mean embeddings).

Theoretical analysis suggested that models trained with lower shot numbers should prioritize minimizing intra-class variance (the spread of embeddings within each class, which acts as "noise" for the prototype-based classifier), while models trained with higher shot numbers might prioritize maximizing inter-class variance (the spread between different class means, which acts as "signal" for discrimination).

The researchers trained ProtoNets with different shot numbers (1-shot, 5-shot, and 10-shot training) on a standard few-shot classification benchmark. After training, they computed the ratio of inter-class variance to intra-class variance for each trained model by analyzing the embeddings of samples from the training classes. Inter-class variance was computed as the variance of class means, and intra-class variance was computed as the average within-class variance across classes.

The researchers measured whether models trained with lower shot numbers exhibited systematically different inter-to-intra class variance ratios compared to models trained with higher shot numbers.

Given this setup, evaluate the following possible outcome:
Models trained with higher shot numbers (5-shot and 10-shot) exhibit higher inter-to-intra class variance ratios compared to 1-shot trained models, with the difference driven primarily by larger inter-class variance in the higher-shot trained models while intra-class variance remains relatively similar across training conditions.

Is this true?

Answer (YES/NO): NO